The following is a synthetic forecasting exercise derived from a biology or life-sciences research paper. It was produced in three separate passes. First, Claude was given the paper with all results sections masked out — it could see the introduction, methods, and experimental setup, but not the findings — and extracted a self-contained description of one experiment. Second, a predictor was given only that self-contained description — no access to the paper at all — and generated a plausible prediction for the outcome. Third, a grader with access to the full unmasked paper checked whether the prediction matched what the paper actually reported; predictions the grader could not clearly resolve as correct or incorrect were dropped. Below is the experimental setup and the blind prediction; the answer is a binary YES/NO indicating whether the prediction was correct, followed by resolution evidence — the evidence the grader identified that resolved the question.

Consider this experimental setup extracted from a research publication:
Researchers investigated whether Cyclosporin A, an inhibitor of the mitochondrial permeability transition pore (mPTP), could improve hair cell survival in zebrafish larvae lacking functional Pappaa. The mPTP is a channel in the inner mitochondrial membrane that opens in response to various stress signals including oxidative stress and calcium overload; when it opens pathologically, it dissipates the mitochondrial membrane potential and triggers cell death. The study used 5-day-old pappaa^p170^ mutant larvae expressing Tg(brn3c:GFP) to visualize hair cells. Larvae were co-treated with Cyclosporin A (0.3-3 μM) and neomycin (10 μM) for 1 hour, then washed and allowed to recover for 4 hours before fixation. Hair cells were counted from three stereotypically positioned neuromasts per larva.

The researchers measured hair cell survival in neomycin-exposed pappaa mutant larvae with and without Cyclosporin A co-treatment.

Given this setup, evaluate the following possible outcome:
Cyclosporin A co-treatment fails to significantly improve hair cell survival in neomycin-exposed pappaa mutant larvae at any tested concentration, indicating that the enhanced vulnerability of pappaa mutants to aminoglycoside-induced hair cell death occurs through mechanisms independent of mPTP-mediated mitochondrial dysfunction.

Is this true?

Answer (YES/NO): NO